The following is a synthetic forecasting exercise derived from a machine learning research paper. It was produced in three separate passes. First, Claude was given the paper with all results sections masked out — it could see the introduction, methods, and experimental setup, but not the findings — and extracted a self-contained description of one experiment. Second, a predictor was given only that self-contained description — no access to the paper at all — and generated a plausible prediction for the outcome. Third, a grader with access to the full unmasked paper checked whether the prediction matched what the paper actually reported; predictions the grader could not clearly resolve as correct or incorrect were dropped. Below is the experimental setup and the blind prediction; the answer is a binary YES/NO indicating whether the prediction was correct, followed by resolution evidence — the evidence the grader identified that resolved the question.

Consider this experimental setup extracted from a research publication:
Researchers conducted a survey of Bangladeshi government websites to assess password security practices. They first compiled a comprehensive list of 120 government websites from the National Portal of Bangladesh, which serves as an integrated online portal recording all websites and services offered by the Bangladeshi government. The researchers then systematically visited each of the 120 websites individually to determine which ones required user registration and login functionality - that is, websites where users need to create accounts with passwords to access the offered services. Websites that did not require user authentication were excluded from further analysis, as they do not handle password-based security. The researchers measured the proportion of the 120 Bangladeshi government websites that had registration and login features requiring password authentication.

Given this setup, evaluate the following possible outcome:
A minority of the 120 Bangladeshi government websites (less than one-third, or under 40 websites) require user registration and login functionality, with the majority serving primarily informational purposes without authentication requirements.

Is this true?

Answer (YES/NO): YES